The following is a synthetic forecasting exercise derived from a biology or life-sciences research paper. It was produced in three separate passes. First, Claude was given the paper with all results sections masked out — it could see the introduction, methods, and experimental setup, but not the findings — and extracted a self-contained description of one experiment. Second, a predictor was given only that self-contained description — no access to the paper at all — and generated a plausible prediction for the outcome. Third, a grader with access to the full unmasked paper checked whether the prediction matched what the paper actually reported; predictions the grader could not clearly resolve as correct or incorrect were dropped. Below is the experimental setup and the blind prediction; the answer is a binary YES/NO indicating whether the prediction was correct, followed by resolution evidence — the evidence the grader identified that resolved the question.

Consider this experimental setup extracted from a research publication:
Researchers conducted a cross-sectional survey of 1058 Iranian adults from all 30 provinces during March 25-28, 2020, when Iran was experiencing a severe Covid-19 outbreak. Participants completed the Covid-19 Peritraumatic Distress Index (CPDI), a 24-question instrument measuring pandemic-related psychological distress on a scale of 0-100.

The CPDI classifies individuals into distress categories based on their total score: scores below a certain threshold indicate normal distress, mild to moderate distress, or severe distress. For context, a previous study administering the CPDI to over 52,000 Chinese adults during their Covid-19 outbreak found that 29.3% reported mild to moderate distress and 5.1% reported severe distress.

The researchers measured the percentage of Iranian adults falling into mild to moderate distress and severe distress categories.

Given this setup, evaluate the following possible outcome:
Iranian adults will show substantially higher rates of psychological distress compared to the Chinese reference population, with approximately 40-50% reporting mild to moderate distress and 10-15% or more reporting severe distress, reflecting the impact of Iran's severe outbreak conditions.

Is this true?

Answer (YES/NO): YES